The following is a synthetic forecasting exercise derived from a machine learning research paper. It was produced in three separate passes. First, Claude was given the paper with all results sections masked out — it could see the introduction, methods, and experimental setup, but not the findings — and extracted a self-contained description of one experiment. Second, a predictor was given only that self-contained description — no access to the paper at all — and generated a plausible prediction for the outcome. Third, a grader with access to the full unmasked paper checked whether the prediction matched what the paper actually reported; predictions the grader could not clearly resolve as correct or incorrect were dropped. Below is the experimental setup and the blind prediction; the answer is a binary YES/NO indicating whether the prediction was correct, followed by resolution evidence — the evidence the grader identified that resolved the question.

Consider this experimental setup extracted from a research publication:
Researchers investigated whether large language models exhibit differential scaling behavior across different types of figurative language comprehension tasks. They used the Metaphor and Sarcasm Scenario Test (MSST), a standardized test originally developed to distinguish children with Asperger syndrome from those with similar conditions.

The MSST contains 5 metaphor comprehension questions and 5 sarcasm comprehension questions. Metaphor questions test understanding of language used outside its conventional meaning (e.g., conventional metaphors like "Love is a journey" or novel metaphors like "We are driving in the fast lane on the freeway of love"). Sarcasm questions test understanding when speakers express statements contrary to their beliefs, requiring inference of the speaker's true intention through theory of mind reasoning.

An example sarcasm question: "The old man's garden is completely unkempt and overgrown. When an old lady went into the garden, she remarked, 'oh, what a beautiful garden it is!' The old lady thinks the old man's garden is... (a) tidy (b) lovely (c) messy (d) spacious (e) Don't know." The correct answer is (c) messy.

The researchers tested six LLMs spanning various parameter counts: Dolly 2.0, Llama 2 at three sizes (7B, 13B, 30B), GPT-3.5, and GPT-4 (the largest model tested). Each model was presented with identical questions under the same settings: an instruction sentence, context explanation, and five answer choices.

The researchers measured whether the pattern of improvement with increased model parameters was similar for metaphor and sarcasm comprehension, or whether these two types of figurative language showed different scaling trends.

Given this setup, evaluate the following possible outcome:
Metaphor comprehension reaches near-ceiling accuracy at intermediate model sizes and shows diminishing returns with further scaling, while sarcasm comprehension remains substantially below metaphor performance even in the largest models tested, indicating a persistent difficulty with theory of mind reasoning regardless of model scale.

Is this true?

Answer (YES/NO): NO